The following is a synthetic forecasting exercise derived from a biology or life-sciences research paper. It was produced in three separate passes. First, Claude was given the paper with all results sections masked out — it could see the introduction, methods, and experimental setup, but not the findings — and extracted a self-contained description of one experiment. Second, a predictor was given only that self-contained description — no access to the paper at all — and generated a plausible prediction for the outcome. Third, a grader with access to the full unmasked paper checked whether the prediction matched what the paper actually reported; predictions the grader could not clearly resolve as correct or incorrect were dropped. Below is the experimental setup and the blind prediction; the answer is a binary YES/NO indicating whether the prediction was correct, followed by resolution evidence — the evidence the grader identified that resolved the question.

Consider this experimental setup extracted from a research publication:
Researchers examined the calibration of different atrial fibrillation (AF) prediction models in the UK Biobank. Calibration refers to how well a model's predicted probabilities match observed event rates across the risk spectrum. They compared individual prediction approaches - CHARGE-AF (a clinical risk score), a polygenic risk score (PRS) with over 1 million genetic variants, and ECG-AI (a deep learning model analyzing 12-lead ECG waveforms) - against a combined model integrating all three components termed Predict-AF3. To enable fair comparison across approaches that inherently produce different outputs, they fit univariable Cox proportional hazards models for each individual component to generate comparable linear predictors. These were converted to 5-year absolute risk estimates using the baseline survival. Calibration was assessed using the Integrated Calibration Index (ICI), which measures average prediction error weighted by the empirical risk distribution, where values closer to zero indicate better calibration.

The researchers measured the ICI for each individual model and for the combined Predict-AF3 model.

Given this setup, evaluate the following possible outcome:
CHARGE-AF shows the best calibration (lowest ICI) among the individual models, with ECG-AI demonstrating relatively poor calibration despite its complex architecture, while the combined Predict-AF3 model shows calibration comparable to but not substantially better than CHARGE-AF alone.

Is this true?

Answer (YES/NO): NO